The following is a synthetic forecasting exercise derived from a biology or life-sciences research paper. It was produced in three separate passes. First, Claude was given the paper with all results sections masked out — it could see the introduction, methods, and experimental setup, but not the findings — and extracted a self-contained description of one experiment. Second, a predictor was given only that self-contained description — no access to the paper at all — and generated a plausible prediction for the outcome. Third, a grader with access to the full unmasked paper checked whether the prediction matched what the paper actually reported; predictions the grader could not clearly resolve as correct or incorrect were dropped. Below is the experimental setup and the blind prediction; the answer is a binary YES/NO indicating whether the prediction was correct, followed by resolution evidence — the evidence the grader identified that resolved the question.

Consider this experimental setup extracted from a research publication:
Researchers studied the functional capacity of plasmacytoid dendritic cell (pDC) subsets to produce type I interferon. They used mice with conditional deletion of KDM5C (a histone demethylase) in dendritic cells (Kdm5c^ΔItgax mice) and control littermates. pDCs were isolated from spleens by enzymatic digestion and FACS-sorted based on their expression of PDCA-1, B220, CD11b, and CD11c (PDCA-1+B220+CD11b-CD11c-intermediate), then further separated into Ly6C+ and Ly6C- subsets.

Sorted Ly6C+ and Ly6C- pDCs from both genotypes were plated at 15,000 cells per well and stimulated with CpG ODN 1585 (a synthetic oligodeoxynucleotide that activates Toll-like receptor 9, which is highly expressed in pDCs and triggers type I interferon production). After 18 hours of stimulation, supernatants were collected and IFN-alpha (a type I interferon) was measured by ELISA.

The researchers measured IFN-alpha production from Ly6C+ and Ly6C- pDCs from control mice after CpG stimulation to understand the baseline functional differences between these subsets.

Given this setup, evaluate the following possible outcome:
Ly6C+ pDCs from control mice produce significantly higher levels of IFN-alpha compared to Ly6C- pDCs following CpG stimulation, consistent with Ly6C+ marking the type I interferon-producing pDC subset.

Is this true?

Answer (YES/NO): YES